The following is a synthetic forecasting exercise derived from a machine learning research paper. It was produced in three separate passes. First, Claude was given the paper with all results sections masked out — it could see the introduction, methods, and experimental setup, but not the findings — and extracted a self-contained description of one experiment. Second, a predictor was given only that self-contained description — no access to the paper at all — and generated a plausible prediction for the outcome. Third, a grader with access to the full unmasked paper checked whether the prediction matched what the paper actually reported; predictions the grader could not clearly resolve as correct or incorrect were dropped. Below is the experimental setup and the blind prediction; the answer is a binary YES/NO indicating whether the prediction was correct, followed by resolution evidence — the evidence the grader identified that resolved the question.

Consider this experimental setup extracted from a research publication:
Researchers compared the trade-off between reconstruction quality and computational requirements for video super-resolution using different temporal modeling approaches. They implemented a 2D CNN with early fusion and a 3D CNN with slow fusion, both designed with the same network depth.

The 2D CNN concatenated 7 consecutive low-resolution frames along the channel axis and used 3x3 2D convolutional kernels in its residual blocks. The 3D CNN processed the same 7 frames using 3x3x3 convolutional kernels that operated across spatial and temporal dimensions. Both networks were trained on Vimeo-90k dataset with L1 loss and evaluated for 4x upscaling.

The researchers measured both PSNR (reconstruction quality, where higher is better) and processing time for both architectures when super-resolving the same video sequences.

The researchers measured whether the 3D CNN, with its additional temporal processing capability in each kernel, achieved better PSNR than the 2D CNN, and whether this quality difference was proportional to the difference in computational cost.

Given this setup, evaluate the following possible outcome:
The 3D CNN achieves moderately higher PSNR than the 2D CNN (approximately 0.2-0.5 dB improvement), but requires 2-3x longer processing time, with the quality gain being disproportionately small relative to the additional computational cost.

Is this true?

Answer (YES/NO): NO